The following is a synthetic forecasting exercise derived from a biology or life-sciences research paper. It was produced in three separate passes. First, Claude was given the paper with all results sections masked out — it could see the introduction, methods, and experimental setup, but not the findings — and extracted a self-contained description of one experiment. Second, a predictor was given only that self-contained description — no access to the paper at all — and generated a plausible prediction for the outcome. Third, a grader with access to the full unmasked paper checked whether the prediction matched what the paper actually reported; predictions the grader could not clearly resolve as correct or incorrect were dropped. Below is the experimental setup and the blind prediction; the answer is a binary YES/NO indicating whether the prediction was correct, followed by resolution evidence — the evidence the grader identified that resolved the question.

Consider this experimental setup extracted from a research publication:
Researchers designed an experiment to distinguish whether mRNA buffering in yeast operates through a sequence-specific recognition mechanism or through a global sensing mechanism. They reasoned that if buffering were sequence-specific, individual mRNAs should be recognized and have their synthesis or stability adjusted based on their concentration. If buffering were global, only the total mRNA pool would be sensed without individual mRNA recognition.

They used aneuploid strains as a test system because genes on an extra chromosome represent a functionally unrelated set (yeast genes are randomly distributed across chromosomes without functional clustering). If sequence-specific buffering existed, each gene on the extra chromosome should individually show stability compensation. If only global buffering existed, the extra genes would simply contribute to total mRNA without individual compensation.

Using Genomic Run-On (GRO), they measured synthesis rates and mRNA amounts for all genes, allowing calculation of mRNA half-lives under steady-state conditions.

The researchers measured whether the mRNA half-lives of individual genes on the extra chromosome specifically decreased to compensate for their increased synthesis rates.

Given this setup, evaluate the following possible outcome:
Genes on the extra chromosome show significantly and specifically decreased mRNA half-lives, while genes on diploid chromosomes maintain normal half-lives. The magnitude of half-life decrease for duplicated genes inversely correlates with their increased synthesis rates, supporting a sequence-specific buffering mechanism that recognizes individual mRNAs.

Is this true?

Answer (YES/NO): NO